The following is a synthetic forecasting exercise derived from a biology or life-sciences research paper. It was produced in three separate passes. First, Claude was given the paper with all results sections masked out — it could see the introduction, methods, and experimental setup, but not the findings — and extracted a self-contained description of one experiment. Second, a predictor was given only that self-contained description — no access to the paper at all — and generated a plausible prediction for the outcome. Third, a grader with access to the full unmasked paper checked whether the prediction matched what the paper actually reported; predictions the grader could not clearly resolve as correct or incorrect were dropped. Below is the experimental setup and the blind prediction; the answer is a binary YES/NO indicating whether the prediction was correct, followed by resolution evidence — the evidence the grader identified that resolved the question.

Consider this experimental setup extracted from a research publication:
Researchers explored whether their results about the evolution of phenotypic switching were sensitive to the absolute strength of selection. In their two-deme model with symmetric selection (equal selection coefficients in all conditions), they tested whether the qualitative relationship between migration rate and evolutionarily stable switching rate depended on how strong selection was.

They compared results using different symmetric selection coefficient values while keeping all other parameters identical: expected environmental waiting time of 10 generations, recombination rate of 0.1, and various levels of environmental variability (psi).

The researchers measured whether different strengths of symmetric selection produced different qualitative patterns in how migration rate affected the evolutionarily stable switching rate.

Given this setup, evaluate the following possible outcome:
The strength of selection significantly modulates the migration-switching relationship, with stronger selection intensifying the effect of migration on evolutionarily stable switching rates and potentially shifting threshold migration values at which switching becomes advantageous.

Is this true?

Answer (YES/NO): NO